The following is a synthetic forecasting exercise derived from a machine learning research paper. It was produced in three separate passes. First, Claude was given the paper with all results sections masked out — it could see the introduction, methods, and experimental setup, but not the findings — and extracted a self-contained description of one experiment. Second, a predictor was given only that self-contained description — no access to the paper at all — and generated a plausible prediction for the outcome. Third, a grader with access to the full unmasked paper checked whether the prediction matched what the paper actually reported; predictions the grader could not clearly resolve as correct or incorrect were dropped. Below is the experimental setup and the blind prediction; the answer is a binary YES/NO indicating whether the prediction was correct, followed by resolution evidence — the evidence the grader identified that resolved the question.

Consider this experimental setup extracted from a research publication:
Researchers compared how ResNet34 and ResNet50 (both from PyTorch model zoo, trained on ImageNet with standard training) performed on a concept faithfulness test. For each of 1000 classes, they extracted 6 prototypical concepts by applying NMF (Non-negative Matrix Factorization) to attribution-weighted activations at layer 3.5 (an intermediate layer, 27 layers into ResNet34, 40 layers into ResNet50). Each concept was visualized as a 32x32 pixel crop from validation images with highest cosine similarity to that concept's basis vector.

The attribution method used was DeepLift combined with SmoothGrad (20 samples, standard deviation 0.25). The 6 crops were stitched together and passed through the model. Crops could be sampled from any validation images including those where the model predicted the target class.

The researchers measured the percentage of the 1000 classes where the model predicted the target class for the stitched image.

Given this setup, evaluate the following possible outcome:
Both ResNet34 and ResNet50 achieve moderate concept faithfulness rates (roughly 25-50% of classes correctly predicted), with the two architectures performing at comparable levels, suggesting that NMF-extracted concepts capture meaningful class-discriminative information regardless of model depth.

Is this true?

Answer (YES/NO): NO